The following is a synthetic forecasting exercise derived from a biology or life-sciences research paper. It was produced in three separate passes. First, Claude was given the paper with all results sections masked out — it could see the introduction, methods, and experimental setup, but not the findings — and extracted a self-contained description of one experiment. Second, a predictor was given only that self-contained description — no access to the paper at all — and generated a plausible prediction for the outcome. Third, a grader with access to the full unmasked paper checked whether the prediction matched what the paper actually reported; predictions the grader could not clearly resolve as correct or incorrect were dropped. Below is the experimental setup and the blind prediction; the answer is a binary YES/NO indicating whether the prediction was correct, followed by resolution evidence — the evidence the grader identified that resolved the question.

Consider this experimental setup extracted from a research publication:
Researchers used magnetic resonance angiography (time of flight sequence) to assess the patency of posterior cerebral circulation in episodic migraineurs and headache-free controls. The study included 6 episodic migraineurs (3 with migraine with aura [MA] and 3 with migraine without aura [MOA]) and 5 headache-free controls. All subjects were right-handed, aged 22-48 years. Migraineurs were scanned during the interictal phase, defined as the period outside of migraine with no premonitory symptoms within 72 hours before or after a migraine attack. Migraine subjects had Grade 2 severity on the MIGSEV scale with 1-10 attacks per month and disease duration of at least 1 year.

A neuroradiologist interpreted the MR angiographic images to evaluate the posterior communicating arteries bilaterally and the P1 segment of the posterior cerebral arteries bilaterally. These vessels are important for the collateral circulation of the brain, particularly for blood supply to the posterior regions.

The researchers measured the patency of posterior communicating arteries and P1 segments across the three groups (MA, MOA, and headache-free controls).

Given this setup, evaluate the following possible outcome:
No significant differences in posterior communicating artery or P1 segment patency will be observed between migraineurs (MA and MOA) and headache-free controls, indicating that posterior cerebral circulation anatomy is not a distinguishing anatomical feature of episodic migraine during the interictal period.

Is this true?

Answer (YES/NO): NO